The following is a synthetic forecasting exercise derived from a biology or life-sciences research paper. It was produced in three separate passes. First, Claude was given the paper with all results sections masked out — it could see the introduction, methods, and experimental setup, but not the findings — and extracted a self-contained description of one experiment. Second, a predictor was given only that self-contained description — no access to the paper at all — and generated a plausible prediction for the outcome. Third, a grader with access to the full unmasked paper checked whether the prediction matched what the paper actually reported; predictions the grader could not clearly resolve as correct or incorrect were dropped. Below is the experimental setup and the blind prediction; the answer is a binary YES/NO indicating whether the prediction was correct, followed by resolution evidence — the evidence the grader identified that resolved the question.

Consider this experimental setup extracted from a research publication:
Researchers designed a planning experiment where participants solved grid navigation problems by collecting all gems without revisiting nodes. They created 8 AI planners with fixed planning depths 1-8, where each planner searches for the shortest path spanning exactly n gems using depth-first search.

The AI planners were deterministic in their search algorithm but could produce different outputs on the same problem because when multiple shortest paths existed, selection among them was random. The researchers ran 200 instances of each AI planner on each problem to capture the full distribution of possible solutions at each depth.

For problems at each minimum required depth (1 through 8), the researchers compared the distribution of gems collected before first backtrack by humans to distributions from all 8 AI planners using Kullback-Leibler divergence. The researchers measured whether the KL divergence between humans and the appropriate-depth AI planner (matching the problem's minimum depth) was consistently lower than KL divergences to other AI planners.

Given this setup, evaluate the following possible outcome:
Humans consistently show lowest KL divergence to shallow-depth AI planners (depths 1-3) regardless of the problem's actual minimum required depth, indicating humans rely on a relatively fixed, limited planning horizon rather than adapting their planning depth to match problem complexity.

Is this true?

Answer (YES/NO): NO